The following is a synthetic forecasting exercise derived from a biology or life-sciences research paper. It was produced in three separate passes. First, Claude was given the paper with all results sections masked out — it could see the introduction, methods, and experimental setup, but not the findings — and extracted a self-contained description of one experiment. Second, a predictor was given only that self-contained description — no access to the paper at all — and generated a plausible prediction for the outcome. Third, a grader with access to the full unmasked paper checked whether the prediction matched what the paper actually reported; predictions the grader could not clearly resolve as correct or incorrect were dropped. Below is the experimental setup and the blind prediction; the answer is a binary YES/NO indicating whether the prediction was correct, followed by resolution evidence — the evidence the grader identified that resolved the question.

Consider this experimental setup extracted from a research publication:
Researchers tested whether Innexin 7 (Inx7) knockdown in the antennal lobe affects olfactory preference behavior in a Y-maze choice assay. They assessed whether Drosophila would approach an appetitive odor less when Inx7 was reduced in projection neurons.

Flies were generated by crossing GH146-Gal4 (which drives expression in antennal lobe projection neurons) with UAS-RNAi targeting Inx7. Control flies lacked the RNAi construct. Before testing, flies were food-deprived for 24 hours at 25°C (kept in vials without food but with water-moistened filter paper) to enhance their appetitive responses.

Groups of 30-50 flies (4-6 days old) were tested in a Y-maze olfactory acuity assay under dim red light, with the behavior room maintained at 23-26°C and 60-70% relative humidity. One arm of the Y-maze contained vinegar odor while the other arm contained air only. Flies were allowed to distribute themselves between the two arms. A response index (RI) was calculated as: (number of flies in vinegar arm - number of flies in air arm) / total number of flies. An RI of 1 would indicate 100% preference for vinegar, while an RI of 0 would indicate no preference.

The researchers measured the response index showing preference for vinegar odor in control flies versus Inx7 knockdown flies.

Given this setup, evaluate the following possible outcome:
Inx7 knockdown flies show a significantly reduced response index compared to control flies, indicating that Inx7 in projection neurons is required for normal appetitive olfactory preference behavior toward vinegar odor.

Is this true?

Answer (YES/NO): YES